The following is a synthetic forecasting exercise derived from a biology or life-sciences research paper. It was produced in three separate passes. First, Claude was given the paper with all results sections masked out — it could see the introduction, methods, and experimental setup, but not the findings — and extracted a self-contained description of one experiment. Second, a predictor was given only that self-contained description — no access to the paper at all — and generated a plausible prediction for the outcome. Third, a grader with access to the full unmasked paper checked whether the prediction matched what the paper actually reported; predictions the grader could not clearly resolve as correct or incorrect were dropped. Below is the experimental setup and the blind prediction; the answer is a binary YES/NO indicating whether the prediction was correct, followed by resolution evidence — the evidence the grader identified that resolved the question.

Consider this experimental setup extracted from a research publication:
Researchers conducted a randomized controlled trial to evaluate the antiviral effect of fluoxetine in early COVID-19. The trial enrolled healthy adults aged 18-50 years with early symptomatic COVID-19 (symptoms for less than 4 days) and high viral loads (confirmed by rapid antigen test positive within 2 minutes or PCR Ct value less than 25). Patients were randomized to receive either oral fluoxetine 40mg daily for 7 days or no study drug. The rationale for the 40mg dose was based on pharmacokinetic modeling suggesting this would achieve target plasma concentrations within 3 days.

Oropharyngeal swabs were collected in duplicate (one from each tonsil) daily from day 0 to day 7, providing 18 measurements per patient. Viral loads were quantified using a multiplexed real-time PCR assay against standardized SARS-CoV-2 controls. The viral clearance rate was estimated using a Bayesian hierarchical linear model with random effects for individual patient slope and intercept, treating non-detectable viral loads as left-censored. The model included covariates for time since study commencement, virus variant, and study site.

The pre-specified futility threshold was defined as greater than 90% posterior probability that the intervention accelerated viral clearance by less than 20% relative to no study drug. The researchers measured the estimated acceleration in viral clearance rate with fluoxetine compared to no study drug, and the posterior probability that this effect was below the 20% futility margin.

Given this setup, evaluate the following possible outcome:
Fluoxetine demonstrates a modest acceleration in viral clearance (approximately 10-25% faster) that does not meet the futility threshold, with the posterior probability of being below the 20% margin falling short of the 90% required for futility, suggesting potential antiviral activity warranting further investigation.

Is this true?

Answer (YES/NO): YES